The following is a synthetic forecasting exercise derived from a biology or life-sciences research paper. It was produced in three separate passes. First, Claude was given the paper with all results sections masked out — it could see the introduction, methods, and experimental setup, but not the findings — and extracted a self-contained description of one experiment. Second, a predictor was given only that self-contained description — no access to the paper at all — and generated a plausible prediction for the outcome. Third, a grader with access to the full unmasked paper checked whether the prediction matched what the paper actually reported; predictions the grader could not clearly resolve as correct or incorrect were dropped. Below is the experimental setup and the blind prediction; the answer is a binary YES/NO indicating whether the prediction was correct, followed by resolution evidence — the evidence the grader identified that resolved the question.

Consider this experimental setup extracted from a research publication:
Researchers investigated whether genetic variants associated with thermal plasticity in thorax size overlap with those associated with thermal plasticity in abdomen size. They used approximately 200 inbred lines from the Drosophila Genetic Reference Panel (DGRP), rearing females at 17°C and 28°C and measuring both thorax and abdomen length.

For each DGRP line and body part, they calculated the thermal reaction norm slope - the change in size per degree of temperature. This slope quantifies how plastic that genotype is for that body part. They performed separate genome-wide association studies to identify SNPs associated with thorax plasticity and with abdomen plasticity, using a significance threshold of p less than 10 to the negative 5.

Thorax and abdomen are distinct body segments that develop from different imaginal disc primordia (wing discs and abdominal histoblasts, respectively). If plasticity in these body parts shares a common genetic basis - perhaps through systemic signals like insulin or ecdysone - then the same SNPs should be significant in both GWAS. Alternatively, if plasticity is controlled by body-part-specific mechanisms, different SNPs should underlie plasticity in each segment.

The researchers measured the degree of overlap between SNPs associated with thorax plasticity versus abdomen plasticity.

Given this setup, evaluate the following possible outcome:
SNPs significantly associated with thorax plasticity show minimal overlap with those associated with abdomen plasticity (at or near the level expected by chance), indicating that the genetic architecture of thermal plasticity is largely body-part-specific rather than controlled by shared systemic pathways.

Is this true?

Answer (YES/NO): YES